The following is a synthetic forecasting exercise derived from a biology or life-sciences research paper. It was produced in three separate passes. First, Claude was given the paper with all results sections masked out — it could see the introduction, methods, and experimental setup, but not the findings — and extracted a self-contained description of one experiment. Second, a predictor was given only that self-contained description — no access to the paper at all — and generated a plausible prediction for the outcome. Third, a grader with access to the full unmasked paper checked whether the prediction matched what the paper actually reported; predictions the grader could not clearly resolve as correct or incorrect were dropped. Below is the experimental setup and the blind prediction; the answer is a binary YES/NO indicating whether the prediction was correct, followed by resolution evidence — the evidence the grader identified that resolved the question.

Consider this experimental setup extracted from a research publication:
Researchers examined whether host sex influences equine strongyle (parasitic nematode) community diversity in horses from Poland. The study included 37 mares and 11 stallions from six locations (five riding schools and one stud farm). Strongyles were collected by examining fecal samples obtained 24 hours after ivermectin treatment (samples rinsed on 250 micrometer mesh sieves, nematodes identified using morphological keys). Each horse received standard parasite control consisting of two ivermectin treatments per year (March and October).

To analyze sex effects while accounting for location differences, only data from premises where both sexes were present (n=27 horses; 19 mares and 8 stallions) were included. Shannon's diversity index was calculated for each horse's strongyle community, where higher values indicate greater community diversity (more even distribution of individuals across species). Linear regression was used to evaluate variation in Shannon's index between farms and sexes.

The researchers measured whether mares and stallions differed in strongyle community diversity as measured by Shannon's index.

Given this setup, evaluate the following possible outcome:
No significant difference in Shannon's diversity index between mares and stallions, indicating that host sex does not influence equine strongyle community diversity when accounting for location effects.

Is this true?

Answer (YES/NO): YES